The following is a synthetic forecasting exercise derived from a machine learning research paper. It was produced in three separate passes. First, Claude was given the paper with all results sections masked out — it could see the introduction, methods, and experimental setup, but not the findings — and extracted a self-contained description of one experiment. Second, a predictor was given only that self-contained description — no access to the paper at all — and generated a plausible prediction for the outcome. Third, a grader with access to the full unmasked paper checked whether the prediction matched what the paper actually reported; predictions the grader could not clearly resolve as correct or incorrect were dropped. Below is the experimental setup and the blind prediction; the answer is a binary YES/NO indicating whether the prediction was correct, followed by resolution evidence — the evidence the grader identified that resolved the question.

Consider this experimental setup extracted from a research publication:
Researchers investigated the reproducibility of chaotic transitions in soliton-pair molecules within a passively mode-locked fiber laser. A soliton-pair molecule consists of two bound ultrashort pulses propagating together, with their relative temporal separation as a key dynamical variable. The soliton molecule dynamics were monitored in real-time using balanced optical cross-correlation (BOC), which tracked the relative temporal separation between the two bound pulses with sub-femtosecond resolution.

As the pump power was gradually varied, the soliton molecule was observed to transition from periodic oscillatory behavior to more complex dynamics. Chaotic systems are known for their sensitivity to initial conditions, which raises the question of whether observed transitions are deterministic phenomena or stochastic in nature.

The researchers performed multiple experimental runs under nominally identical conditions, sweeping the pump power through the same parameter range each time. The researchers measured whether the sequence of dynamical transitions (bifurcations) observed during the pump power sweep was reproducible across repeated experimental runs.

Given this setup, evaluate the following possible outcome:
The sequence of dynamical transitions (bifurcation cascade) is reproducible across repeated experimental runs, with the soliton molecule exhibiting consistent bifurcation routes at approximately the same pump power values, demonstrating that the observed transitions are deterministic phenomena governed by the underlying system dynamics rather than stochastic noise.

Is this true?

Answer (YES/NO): YES